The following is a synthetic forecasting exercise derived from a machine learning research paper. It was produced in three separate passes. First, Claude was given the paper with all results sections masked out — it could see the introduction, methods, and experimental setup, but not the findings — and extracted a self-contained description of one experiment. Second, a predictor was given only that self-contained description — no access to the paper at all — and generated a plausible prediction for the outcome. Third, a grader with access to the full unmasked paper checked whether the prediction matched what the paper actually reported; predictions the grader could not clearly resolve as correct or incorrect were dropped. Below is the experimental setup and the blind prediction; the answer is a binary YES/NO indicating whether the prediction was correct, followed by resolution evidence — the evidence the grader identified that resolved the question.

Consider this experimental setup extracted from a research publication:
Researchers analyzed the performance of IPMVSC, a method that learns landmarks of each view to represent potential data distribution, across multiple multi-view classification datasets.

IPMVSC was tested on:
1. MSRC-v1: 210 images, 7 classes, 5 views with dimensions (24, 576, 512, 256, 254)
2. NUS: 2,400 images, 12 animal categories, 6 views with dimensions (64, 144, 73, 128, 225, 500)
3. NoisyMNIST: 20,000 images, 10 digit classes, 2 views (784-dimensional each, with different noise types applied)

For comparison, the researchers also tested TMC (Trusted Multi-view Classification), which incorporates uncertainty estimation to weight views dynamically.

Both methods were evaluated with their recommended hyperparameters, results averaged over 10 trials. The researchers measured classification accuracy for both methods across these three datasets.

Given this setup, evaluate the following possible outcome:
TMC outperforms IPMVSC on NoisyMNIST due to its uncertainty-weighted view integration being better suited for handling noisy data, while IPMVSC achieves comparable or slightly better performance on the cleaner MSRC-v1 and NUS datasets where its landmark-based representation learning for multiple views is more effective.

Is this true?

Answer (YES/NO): NO